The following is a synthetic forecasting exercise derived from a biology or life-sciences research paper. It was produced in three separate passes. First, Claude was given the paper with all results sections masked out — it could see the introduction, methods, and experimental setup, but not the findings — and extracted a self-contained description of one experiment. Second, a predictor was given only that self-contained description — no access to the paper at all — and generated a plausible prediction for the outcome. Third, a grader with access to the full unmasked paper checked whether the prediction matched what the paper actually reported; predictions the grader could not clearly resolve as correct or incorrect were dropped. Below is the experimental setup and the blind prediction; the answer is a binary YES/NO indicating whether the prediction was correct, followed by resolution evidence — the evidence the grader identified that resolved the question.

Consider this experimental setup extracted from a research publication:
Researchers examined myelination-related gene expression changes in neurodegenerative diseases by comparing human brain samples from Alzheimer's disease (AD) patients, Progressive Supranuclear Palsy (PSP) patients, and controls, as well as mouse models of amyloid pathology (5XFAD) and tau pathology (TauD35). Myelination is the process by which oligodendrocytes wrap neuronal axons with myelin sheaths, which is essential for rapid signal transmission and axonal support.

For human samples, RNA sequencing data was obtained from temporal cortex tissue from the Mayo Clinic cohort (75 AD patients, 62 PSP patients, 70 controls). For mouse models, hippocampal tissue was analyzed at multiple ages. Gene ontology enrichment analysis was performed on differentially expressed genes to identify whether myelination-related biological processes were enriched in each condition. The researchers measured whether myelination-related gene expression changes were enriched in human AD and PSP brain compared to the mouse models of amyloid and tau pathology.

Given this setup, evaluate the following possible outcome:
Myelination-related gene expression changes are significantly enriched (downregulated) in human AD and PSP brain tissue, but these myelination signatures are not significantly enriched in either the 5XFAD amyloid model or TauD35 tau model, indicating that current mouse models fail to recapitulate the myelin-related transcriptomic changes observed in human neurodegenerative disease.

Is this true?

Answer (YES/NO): YES